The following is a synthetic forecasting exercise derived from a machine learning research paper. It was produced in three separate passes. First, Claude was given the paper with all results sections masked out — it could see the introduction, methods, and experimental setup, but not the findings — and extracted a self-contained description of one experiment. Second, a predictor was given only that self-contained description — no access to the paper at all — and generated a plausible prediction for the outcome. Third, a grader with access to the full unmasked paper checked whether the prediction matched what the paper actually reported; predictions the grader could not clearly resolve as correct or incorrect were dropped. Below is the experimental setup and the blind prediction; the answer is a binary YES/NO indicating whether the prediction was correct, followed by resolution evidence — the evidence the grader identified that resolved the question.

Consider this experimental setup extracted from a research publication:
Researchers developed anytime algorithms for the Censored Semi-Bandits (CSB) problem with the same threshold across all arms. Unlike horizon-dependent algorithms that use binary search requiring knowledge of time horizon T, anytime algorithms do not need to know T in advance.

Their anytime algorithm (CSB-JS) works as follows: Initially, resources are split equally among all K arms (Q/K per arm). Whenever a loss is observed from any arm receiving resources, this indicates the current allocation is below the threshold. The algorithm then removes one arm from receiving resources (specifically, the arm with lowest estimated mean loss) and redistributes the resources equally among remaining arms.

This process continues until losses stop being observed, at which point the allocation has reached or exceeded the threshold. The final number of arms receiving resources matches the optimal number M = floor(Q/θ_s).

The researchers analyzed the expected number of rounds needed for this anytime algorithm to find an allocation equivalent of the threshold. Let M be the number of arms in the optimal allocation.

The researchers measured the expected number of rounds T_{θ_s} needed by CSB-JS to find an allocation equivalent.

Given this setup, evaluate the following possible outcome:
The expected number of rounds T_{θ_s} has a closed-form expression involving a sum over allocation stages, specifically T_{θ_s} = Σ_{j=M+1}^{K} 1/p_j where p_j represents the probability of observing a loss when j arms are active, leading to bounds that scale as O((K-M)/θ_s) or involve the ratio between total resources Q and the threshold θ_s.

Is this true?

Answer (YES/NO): NO